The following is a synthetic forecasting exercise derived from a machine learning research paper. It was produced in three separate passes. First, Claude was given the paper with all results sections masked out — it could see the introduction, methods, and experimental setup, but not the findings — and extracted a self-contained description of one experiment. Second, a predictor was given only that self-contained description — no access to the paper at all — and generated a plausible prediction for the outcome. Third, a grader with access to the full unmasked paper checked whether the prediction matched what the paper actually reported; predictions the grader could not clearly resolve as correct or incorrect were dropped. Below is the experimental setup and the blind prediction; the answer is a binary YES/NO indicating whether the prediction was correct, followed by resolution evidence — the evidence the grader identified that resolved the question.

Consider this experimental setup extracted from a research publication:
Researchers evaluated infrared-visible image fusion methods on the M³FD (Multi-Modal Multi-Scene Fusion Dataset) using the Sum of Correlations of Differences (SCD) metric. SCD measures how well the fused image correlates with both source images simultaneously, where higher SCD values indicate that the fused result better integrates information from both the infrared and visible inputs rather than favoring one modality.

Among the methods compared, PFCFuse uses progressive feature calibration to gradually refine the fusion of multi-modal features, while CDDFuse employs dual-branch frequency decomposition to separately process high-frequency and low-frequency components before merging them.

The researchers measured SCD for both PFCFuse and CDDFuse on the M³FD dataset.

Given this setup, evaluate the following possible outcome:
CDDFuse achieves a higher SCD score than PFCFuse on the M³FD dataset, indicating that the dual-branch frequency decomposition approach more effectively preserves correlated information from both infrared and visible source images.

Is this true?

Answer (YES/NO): YES